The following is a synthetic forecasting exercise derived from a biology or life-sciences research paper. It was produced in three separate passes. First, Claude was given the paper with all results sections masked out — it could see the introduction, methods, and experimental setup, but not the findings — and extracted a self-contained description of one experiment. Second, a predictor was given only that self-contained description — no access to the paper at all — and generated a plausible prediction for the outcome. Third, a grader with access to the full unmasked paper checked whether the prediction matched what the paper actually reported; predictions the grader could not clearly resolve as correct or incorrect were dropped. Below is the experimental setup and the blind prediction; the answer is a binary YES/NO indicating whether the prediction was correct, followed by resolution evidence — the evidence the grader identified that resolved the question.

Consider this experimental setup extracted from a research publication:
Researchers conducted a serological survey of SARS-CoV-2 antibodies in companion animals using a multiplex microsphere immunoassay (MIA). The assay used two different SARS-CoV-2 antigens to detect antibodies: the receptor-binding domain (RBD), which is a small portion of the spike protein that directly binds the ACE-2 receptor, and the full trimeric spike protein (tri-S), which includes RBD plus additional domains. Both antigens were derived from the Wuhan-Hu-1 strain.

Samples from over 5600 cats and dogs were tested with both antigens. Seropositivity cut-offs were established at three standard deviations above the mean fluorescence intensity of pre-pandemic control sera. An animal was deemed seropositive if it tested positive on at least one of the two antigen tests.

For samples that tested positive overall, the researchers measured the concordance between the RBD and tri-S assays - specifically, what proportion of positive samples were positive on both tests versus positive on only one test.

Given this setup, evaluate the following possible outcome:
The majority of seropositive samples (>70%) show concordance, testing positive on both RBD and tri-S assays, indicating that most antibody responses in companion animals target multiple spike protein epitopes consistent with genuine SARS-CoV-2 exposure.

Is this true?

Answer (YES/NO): NO